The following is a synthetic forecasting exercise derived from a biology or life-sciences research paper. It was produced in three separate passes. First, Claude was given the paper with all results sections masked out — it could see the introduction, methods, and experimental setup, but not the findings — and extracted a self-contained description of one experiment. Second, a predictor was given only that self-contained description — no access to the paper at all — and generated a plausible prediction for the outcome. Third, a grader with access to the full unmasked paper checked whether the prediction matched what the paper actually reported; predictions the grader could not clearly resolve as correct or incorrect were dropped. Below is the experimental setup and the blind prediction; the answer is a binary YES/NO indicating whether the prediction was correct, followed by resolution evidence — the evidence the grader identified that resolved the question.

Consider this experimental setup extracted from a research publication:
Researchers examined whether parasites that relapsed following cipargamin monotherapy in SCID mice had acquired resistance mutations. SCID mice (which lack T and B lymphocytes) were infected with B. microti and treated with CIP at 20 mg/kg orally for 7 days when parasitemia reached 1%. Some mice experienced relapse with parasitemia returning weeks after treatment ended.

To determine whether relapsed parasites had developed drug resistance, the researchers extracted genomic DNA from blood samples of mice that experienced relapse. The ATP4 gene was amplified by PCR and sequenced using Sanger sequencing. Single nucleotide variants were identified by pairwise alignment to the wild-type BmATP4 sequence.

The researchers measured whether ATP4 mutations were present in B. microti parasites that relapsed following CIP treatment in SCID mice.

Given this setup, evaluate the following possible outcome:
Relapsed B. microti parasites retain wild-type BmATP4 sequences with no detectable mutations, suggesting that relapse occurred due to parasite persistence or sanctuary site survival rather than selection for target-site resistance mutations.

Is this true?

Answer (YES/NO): YES